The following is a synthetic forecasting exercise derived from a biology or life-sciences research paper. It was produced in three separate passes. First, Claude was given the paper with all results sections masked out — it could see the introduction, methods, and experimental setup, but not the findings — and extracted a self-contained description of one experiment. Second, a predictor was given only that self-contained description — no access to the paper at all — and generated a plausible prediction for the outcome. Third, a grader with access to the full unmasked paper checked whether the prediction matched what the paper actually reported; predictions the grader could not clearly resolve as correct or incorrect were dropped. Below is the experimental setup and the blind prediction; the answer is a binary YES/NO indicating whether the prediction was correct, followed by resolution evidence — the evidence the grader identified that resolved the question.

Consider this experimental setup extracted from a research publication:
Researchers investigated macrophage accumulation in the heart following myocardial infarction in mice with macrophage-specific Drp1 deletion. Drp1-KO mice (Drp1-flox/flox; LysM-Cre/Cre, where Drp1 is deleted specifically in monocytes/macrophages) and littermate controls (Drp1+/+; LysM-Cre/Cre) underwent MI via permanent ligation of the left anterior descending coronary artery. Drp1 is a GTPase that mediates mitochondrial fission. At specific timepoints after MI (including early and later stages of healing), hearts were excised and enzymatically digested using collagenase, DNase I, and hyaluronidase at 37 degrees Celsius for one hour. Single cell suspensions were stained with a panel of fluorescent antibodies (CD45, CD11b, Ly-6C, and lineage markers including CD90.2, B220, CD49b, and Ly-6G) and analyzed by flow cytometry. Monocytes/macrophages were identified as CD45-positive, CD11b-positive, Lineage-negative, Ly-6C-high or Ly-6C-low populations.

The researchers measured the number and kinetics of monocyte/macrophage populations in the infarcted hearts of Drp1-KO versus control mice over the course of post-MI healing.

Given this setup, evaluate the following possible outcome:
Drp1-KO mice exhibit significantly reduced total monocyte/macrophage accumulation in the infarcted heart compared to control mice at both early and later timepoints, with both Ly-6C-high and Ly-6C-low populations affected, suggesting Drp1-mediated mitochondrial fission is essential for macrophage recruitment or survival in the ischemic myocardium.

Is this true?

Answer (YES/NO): NO